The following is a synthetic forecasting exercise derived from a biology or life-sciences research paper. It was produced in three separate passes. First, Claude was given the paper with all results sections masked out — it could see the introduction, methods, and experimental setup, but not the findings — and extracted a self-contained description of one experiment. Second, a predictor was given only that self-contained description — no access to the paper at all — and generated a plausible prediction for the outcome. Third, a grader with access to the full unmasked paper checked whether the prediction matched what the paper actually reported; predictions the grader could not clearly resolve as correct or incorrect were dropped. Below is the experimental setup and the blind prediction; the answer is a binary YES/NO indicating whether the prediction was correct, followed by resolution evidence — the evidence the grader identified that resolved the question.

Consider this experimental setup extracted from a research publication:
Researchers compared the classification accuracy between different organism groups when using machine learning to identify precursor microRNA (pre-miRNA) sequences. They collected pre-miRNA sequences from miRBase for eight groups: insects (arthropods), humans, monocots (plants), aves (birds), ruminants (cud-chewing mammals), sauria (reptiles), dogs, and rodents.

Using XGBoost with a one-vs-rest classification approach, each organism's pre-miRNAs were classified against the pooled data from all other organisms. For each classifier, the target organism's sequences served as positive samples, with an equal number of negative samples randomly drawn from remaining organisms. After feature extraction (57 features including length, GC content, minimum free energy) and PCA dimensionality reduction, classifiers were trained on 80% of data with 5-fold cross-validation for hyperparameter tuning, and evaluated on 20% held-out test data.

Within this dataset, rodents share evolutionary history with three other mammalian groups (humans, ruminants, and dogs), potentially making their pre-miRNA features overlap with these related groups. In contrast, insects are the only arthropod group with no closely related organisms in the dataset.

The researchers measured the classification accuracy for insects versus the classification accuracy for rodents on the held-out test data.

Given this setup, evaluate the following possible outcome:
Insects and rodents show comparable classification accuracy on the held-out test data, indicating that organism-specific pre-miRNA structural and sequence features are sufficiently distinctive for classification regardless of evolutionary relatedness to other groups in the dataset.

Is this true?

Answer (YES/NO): NO